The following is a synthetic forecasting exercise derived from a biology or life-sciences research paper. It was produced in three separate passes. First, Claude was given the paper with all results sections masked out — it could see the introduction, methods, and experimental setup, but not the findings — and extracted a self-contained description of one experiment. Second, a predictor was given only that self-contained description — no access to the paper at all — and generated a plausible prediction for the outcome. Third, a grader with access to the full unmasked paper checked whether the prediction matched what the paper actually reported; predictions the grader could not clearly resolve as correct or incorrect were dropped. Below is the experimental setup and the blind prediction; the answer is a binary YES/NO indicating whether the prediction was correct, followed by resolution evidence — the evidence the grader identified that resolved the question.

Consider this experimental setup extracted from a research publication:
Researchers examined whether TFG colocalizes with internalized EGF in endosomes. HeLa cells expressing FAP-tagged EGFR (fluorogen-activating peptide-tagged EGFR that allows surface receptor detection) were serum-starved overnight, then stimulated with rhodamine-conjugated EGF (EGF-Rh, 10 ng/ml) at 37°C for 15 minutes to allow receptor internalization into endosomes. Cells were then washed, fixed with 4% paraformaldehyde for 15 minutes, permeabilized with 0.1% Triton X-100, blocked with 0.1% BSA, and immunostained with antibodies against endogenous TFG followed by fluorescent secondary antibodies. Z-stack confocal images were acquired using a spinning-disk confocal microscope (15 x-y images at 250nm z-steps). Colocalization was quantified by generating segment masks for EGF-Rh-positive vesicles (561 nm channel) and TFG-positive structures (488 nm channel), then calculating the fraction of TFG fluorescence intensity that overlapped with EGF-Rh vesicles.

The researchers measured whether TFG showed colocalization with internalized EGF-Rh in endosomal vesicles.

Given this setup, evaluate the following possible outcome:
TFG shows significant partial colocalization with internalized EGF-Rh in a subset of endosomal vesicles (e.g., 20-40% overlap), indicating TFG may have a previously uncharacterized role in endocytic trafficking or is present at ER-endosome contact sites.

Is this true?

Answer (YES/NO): NO